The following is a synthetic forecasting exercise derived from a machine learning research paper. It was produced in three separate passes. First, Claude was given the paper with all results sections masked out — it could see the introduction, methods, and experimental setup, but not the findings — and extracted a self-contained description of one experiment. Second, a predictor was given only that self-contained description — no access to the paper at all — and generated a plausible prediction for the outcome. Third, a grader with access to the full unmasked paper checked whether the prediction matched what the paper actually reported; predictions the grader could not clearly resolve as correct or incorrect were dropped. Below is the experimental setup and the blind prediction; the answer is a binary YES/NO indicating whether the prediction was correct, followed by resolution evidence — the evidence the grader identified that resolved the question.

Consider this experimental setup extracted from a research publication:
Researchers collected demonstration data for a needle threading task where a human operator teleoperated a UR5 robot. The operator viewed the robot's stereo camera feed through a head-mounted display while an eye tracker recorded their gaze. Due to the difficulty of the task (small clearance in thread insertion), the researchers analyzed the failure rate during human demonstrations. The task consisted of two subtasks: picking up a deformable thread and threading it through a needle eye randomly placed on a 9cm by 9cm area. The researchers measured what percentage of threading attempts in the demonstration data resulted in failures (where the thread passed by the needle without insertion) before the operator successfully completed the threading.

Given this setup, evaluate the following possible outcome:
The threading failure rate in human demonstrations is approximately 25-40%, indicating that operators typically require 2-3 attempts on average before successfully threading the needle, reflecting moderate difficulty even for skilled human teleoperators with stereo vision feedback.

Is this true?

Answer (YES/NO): YES